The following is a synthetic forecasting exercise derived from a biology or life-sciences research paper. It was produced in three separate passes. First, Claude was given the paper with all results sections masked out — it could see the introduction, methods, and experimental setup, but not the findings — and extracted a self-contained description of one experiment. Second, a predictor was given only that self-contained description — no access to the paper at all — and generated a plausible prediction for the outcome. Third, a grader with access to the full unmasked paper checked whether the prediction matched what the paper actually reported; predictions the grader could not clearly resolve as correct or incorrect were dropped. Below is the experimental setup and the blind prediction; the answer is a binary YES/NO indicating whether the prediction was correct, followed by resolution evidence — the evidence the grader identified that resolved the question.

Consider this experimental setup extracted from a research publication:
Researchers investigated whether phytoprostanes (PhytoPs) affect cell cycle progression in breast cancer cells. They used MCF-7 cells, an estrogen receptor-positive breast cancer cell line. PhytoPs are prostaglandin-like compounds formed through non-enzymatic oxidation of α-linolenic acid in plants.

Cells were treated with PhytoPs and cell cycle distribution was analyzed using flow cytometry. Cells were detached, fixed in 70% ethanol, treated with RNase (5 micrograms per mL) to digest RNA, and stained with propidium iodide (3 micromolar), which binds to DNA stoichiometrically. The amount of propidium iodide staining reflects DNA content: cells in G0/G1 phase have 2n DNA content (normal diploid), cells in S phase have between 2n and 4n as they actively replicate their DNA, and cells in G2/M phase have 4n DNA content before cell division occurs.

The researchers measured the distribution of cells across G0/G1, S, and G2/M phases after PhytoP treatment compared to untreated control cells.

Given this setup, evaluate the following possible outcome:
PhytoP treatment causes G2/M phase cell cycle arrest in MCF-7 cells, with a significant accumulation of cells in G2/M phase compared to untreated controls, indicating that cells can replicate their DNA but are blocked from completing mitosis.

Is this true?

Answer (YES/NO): NO